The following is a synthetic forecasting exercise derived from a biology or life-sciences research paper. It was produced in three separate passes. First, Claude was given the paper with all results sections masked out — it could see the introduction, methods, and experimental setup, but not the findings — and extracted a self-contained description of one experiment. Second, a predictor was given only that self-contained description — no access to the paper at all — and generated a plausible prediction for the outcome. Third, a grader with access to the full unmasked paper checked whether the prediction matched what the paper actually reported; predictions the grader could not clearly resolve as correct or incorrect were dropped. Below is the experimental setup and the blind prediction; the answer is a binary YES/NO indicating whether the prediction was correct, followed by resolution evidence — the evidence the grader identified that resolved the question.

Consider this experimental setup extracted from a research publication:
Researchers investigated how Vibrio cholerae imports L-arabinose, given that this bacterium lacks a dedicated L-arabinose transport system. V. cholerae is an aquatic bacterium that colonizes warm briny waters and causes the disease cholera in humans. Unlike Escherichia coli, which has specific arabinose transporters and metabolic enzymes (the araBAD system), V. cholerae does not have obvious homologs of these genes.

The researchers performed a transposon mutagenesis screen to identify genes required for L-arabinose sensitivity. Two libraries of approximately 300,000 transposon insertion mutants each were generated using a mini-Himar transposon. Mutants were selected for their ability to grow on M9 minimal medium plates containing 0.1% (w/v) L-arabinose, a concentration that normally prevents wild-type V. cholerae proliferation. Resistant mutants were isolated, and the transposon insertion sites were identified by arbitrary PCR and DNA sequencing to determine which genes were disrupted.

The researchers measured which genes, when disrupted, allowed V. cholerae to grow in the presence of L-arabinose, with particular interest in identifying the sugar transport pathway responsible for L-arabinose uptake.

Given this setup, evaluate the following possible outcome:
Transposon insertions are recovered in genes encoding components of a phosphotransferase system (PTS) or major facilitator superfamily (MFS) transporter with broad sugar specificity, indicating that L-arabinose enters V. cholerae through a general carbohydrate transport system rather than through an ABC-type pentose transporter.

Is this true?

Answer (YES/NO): NO